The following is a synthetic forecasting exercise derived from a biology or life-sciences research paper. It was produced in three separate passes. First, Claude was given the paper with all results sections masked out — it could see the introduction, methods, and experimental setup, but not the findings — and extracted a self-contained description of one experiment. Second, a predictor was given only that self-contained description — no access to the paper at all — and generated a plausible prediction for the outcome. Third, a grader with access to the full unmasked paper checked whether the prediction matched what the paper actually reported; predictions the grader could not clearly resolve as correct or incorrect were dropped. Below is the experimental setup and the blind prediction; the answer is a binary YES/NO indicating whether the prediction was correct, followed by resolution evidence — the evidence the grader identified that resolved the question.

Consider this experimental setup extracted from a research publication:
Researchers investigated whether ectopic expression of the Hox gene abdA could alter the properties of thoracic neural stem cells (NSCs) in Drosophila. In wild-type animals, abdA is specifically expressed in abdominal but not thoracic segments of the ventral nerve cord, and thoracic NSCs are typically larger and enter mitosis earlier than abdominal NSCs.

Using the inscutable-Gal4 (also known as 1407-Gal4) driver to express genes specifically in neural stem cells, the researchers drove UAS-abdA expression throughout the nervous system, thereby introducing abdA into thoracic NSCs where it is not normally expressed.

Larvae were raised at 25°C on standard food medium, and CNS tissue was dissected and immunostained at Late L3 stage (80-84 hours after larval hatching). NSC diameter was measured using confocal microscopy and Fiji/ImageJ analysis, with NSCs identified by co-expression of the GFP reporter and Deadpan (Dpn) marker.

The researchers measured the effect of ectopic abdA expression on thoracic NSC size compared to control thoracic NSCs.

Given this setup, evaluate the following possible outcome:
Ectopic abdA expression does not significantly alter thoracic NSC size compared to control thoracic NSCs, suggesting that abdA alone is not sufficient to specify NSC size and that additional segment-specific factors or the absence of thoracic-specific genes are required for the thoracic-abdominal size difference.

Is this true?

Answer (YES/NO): NO